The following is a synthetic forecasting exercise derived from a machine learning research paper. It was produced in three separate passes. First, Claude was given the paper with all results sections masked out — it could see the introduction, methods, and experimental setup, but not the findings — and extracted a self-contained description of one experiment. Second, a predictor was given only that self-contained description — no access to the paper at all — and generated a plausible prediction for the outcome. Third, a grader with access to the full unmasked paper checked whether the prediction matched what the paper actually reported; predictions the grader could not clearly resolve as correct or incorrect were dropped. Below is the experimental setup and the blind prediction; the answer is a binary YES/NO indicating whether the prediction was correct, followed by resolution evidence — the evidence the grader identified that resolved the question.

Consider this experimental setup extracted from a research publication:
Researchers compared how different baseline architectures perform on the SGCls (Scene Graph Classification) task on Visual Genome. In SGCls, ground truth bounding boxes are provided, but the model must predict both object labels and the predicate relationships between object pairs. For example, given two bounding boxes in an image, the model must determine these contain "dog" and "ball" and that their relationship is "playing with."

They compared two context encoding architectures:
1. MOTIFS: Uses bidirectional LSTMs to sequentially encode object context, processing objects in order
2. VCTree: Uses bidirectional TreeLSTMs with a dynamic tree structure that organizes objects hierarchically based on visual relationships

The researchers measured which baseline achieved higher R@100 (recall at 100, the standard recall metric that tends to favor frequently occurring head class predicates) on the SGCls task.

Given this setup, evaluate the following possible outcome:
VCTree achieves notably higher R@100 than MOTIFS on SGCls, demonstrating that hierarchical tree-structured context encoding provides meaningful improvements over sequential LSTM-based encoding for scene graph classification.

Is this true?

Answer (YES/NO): YES